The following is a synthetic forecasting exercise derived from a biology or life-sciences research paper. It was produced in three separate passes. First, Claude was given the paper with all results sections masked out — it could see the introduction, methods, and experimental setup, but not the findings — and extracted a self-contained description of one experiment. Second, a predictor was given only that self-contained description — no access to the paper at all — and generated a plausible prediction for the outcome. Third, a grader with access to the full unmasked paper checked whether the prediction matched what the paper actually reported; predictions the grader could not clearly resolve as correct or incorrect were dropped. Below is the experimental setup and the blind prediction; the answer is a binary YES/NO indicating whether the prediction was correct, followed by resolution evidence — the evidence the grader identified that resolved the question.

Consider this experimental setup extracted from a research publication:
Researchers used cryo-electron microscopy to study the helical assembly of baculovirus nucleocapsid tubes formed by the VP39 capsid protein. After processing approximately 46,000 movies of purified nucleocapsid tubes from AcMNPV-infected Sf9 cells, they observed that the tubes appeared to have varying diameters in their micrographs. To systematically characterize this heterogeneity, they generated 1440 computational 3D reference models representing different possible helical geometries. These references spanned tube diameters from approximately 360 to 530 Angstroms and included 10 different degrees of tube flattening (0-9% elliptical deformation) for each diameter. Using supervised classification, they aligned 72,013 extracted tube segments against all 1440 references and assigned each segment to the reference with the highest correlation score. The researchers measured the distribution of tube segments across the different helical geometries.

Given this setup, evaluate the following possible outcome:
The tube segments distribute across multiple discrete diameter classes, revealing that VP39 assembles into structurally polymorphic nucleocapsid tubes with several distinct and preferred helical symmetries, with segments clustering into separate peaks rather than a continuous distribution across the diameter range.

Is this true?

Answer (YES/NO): NO